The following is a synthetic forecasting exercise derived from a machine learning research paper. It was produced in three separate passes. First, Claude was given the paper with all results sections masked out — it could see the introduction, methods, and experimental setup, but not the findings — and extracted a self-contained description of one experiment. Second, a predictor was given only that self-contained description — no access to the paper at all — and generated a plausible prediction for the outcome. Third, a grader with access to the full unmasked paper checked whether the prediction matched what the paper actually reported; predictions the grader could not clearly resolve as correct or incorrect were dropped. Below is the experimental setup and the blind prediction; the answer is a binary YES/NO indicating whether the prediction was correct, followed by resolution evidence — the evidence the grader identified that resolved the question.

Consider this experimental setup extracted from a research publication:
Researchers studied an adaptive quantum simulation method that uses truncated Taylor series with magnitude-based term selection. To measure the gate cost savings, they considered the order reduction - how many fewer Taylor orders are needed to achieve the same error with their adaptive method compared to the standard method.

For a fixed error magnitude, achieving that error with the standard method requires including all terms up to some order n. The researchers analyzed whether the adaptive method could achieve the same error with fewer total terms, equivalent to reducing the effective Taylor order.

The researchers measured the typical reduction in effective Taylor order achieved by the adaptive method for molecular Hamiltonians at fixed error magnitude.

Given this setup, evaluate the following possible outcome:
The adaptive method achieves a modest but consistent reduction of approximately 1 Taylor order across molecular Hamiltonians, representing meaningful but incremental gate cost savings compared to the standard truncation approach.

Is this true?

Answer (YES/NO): YES